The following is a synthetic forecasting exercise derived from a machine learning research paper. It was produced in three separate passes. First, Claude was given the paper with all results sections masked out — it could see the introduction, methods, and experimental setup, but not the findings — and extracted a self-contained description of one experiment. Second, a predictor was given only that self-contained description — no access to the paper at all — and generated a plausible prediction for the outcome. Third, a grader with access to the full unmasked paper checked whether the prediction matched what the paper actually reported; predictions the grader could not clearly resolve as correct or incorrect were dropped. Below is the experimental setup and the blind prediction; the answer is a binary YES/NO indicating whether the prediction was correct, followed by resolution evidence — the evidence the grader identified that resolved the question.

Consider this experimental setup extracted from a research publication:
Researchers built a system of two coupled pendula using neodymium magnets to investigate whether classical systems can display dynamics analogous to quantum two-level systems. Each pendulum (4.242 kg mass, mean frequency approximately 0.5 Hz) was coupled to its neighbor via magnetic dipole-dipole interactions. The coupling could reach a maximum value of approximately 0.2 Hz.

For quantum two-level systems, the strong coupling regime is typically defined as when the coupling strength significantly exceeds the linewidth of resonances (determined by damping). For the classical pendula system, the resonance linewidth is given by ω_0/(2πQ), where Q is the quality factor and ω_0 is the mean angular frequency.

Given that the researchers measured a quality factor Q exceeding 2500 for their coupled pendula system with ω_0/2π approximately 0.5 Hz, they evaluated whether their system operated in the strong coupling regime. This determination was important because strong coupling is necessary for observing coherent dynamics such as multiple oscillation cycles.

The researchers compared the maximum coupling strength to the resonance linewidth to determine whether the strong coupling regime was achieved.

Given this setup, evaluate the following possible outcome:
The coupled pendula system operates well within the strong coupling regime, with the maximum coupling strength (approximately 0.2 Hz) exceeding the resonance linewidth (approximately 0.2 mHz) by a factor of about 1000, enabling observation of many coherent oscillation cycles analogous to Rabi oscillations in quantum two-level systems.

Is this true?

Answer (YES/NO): YES